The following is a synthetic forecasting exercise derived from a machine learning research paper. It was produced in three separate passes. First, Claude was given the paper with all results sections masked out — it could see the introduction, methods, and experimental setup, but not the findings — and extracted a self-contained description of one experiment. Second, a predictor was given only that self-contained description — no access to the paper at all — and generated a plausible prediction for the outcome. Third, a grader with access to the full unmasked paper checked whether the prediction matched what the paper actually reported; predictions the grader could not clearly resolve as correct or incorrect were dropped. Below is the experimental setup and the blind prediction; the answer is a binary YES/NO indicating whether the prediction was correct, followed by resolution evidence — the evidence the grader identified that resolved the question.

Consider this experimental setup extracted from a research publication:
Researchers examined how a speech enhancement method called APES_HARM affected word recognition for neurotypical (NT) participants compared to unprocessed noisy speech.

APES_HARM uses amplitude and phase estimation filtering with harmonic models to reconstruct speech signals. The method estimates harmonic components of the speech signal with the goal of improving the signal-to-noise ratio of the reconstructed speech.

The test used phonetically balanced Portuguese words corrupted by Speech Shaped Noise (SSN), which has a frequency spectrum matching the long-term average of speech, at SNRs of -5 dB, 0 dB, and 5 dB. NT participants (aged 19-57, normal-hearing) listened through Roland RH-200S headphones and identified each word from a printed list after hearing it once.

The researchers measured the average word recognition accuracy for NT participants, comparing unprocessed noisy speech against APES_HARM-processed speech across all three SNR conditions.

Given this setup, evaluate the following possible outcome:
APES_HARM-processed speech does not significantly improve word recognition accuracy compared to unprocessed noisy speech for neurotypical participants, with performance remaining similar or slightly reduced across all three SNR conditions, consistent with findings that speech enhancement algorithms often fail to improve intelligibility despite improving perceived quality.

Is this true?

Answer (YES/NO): NO